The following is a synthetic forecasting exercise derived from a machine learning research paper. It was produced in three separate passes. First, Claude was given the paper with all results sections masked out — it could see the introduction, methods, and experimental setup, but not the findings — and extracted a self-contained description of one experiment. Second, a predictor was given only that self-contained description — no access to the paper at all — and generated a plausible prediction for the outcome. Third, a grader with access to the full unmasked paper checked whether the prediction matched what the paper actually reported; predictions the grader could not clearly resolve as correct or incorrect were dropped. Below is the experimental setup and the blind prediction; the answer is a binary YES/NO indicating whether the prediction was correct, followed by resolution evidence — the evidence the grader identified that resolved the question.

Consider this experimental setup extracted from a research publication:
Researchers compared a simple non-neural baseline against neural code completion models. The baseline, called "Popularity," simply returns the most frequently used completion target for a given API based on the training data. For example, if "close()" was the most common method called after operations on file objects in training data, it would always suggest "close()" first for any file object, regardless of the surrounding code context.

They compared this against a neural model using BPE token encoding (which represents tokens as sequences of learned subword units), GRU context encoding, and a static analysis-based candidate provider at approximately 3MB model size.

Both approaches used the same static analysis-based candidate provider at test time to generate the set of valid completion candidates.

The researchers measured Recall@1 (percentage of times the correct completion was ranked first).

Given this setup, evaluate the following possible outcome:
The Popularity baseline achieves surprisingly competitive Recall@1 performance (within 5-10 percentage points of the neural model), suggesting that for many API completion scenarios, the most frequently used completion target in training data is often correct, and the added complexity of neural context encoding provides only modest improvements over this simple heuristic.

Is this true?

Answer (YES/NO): NO